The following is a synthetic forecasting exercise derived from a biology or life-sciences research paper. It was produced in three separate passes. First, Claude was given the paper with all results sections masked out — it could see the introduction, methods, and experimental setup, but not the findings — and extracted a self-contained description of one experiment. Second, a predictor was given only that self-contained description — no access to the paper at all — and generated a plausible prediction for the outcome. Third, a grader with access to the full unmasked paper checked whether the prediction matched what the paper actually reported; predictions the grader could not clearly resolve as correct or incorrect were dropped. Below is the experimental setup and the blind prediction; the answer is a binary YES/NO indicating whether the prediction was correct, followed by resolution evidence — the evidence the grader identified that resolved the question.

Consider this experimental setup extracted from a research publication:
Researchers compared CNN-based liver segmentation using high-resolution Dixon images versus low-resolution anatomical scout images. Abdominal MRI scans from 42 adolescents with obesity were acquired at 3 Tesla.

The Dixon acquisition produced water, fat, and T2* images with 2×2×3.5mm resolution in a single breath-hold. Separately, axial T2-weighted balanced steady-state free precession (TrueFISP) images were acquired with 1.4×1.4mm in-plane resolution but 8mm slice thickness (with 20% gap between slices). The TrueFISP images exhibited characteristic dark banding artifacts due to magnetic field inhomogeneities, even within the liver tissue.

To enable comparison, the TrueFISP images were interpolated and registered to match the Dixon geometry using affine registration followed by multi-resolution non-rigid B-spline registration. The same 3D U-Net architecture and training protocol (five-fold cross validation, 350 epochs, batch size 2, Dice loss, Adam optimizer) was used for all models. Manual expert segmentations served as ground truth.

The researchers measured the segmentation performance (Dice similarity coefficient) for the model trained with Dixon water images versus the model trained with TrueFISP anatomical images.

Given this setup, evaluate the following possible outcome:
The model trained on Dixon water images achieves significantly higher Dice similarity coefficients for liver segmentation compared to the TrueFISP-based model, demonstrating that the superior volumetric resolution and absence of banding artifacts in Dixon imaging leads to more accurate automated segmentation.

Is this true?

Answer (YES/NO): YES